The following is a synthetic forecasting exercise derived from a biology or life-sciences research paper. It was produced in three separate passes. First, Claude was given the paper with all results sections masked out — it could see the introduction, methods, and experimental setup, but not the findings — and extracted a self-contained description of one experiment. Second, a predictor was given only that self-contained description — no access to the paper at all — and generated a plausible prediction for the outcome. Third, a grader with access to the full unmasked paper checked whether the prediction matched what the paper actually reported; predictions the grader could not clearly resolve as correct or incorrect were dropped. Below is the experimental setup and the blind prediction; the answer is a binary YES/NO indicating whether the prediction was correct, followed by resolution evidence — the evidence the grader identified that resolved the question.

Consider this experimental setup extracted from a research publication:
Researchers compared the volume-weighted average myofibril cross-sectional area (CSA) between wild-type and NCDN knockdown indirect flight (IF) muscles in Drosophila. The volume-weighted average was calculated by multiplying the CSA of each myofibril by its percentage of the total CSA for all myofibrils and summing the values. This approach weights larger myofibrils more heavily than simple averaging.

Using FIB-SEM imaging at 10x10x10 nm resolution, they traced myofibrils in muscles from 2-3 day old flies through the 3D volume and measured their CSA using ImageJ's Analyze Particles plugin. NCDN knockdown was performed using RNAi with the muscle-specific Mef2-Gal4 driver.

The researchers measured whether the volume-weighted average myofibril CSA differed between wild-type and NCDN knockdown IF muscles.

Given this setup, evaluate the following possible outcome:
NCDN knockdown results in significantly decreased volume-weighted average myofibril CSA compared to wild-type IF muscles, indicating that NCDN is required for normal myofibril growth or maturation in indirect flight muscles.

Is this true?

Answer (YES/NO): NO